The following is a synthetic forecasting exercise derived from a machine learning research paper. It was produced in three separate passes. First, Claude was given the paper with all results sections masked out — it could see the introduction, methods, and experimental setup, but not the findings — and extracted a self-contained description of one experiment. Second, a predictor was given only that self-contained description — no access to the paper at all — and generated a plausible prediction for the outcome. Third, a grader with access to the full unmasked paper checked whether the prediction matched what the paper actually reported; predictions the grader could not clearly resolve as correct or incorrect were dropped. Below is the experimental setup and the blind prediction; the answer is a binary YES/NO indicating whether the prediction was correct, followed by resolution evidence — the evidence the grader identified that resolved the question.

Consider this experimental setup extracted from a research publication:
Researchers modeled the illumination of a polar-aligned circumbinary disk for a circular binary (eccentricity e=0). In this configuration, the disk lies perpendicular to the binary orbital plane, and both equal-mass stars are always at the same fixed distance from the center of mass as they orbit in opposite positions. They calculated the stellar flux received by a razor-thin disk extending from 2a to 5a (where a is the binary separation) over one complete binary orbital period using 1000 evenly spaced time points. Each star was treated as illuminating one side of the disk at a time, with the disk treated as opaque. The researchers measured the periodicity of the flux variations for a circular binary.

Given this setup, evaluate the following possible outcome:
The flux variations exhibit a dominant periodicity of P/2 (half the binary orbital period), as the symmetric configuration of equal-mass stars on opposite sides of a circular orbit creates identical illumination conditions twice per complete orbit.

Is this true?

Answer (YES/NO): YES